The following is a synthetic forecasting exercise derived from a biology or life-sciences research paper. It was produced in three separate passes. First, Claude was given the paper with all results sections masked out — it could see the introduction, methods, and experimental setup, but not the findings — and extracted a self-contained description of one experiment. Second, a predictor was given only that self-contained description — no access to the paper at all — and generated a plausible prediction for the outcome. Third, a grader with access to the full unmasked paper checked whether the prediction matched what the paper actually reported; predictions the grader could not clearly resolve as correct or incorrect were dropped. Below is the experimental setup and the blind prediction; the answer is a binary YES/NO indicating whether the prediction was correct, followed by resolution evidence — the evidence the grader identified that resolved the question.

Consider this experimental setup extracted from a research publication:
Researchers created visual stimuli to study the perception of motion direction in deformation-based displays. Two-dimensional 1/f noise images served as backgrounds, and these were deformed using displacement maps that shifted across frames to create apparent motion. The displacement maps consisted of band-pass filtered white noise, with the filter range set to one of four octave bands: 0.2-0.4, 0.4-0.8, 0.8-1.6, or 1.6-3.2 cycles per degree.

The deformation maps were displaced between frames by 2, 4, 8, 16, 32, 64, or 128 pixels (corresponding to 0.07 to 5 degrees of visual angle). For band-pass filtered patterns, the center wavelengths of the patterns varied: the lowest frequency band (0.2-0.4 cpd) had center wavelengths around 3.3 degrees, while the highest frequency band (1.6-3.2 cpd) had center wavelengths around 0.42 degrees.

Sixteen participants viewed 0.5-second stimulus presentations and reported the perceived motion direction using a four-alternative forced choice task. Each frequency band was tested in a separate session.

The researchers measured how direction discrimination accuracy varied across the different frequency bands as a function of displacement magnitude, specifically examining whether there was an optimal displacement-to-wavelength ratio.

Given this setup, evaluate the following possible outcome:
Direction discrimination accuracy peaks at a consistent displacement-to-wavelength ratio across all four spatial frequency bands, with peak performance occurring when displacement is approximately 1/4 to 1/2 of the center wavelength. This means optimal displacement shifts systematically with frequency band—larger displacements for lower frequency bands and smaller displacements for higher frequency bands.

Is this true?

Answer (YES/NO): NO